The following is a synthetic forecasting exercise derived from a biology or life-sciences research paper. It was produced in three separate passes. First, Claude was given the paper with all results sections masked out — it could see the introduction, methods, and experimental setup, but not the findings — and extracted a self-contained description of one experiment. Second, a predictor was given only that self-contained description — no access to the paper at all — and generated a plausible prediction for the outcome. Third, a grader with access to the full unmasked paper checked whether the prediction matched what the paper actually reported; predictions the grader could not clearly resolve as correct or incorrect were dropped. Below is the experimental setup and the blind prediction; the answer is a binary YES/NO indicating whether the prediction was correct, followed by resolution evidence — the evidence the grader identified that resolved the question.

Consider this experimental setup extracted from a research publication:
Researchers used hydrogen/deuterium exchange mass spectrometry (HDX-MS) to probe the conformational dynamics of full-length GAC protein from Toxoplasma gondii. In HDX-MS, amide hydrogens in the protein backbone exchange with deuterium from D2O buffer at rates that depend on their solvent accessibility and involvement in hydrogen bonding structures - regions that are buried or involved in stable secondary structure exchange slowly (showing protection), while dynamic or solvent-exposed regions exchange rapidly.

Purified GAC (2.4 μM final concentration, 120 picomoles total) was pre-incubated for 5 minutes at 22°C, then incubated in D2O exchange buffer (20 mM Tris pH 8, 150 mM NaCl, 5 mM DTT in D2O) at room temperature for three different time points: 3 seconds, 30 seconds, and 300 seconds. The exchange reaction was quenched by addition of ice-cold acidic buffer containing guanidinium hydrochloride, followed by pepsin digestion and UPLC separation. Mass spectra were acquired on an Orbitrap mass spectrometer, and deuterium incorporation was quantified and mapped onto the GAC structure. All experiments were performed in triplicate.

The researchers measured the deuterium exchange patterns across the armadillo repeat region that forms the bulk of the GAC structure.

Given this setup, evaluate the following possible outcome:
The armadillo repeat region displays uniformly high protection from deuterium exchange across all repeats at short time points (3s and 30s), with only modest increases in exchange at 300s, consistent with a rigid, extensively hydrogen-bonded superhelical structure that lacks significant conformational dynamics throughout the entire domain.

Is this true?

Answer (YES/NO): NO